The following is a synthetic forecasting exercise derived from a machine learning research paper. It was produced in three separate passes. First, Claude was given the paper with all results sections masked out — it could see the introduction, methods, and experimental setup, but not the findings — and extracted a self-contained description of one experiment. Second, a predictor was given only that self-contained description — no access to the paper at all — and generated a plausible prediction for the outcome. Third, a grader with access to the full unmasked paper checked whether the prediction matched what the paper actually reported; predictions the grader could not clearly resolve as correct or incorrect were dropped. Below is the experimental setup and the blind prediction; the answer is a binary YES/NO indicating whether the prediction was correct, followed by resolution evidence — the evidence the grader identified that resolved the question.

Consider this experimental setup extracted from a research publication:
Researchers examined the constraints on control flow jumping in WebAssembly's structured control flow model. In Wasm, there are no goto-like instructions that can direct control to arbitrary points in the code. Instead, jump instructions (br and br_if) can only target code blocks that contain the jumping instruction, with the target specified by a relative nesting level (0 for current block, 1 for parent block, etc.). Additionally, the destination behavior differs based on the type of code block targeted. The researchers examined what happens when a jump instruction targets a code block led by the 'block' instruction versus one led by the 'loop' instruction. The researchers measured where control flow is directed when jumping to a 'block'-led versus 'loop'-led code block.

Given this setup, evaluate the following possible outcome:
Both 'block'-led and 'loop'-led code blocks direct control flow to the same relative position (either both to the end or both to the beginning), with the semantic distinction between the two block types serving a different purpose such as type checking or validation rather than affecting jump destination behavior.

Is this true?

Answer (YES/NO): NO